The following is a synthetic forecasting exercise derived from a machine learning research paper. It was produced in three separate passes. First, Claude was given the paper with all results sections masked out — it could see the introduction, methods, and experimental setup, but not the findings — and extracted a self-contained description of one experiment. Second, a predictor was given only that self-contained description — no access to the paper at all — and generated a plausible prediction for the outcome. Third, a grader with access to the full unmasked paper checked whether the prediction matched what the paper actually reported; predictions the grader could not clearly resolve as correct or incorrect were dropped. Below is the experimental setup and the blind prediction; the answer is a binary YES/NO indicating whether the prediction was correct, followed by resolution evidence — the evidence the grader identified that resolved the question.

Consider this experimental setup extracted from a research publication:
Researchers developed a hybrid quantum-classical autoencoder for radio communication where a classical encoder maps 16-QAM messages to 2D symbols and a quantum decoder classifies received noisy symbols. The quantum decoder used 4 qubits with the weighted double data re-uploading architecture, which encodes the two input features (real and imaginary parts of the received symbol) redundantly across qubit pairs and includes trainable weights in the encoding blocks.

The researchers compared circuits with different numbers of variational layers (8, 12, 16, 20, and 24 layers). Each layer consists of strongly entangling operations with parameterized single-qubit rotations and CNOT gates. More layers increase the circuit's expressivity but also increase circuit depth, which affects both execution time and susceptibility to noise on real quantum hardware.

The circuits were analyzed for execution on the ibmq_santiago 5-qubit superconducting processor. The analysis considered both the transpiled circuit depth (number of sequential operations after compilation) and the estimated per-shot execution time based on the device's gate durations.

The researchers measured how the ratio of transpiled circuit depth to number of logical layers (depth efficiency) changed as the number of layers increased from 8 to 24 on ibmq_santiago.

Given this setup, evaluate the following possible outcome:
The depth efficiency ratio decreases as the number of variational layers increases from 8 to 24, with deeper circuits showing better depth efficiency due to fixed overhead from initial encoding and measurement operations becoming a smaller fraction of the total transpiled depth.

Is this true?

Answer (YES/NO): NO